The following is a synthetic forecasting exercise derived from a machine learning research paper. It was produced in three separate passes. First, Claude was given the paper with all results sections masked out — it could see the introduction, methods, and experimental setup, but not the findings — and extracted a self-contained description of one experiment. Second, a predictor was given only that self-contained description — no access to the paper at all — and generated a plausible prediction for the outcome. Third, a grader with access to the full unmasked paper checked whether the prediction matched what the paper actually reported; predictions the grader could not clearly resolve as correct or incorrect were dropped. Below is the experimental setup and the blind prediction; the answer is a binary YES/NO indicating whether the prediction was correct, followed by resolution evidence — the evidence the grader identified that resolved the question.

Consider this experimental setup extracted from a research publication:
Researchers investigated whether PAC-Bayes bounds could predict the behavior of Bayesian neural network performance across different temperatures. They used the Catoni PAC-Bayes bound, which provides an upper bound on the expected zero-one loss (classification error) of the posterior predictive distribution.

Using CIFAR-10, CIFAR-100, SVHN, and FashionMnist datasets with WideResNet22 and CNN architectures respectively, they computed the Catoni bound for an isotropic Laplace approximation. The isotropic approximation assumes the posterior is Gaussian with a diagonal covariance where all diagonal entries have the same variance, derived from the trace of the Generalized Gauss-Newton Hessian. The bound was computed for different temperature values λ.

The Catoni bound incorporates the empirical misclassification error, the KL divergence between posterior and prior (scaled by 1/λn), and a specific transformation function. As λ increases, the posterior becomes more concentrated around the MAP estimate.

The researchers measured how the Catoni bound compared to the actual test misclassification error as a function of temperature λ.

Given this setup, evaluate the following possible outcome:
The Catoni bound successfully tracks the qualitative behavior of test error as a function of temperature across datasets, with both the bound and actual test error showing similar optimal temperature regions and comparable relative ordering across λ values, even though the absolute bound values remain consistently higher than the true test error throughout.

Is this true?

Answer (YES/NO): YES